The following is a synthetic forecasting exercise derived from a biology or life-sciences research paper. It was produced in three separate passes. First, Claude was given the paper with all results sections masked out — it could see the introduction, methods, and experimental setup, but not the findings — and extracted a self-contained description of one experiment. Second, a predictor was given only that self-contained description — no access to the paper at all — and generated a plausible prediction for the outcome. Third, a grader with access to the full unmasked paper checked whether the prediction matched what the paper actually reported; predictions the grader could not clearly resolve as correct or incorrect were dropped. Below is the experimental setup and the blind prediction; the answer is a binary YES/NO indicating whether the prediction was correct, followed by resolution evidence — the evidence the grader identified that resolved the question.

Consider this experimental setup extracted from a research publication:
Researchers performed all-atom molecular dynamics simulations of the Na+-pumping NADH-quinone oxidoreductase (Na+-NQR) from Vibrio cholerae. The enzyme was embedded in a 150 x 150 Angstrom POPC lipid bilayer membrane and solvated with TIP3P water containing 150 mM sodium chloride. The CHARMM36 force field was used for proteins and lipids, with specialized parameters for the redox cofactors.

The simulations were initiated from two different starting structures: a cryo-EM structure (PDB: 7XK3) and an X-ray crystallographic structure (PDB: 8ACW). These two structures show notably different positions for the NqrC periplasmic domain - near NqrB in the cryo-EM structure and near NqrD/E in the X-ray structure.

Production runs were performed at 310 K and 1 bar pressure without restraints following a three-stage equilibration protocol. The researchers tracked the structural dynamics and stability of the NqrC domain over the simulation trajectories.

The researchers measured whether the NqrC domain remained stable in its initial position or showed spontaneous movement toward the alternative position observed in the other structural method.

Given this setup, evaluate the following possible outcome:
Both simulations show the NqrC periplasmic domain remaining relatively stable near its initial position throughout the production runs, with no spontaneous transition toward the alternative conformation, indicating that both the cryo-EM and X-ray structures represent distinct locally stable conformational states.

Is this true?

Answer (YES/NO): YES